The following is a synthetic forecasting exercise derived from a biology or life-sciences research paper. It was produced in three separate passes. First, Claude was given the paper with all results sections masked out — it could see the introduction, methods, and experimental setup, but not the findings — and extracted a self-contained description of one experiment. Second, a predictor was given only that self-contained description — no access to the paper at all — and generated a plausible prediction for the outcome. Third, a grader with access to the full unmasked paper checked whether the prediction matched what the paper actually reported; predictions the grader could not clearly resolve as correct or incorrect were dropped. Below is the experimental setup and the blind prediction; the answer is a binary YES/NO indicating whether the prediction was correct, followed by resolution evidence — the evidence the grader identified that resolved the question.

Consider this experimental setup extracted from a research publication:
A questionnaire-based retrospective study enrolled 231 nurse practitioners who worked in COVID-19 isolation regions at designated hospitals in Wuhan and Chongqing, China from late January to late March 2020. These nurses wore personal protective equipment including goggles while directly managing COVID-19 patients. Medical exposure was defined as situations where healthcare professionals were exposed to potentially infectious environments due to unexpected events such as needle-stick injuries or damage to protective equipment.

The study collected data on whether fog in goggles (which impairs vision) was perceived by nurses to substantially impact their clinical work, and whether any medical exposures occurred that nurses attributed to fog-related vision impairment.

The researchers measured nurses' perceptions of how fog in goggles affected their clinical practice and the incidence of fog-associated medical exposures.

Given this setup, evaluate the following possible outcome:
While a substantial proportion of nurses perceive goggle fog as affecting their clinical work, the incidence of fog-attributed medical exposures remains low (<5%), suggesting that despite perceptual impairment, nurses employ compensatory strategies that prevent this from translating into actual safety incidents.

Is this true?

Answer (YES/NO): NO